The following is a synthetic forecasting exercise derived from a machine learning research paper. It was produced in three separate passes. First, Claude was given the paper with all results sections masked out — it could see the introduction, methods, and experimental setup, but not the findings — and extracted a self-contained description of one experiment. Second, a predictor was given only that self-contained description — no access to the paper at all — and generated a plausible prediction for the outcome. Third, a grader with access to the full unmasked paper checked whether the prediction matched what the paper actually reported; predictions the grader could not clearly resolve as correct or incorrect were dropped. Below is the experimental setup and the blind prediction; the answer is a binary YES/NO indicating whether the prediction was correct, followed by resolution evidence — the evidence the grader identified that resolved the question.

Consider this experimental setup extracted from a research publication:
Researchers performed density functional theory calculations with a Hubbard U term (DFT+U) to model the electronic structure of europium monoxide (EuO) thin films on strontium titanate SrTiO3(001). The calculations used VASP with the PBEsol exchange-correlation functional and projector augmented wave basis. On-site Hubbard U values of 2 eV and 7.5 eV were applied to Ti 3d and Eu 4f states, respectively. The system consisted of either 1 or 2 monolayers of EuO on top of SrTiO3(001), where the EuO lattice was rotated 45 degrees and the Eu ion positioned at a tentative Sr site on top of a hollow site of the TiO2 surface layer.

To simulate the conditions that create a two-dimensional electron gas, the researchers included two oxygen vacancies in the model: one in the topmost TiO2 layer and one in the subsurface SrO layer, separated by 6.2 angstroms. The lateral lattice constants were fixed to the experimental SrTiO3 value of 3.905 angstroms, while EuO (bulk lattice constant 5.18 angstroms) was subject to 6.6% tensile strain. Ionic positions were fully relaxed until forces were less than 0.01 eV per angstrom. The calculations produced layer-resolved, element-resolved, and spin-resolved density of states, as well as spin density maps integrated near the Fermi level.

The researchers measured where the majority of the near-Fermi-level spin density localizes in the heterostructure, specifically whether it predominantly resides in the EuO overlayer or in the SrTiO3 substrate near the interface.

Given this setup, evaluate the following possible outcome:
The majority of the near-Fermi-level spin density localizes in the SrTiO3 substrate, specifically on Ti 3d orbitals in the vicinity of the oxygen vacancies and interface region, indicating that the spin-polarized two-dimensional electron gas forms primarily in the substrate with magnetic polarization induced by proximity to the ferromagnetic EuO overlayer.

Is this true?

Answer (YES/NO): YES